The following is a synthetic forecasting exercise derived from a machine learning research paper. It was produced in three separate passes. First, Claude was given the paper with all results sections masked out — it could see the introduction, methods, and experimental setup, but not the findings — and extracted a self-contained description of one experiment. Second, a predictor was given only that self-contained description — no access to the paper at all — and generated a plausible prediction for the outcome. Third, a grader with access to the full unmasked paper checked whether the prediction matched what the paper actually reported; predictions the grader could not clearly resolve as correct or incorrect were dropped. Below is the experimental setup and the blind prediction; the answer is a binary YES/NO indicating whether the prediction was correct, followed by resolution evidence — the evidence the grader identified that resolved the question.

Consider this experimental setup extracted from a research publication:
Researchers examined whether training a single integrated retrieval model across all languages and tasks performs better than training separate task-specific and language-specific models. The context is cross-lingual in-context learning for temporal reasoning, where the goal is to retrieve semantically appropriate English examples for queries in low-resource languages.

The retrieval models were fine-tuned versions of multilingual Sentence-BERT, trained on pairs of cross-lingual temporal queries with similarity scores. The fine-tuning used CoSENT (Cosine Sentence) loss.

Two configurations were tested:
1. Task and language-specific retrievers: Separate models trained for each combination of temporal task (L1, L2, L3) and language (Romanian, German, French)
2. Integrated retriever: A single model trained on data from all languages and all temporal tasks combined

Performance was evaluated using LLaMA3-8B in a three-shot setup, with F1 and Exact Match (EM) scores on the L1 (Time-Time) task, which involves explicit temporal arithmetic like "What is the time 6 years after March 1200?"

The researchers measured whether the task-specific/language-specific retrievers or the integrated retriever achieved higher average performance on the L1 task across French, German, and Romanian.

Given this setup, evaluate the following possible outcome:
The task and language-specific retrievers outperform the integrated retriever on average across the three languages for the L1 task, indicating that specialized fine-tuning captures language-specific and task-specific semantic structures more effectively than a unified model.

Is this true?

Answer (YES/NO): NO